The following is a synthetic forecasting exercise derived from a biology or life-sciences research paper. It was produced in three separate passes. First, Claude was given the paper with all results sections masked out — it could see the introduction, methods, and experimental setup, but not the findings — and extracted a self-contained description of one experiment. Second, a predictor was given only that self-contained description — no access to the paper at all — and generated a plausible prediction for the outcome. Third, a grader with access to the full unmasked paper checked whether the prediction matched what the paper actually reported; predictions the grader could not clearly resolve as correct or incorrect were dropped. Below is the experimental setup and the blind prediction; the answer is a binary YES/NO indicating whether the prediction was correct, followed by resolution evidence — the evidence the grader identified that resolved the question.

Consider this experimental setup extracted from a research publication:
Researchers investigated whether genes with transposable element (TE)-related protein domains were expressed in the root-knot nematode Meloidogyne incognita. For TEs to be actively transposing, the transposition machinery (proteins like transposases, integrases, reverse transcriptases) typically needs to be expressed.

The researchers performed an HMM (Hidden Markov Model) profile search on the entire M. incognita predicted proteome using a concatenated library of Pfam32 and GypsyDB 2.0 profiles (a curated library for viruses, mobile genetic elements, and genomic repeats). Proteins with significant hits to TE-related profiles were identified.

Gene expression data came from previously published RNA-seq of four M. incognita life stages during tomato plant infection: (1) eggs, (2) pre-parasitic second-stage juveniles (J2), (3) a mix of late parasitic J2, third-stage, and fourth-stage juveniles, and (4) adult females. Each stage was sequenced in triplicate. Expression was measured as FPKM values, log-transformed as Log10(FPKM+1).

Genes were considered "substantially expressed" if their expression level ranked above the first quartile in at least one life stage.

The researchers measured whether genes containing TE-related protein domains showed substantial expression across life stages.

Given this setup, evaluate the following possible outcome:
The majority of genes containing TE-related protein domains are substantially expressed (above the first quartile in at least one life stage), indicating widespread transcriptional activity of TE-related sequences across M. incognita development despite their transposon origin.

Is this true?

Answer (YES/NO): NO